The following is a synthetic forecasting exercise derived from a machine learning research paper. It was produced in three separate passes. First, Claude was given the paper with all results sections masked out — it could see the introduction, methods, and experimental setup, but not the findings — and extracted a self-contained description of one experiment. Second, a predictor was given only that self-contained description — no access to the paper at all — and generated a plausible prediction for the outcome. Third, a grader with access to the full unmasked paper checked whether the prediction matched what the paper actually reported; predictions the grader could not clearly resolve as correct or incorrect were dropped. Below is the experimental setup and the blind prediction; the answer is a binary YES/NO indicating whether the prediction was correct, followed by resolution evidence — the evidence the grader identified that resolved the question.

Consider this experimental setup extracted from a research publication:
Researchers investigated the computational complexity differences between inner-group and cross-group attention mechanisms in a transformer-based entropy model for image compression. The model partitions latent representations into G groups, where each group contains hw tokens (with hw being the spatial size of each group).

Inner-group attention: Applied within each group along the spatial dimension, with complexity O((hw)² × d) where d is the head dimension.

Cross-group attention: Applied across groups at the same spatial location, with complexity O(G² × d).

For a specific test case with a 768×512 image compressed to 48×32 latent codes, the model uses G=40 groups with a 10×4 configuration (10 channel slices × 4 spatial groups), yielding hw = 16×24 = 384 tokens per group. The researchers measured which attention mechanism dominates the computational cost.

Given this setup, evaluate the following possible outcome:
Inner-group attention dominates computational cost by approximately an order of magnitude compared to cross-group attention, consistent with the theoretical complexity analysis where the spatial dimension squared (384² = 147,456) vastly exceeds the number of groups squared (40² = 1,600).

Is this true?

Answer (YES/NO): NO